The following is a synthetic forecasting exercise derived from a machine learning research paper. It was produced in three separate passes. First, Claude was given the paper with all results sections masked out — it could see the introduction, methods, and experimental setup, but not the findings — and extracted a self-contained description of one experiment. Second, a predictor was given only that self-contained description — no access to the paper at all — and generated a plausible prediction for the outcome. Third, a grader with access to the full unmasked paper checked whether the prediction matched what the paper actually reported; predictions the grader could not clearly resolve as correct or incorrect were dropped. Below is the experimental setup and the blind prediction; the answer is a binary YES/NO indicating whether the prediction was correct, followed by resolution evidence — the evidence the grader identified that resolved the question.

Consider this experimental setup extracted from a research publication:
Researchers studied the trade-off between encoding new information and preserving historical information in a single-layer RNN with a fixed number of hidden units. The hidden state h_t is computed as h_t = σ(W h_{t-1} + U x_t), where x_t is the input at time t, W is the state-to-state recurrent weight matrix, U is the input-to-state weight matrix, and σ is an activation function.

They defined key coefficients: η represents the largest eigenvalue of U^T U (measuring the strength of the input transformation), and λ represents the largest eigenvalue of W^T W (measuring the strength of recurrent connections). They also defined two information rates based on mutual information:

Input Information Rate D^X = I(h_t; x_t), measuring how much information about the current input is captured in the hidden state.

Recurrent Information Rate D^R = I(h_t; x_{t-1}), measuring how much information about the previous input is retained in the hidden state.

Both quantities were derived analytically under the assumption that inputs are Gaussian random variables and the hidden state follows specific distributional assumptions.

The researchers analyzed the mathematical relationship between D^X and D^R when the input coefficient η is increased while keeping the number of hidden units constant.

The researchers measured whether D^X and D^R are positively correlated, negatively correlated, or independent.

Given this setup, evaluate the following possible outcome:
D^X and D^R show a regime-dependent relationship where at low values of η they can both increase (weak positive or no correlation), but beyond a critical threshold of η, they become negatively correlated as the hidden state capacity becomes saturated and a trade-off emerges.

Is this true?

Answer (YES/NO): NO